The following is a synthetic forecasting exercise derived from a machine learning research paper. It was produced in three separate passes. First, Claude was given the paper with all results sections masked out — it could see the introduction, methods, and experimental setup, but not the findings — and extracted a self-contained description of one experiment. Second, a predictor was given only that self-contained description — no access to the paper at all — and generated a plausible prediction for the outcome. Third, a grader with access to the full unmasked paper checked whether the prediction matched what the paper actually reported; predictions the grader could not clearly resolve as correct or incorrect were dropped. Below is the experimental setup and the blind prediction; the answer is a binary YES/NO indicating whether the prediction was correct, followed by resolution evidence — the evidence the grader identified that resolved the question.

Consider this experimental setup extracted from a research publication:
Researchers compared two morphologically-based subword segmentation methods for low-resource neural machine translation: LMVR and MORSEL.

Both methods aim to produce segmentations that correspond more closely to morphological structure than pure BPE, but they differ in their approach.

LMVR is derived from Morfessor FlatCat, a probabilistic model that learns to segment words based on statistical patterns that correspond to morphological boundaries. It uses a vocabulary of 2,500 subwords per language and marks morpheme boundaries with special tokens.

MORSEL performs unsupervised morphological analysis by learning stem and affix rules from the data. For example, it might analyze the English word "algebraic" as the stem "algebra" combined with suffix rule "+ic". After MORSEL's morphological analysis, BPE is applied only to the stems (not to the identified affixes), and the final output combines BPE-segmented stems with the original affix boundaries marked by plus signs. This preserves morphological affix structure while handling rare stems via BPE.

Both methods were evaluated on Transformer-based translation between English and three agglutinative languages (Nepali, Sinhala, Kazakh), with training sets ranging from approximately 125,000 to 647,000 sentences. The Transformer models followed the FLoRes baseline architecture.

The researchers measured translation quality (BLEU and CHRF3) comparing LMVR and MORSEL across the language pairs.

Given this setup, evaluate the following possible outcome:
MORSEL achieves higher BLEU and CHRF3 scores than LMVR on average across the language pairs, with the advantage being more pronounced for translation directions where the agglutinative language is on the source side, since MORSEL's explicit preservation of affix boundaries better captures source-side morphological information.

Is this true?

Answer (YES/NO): NO